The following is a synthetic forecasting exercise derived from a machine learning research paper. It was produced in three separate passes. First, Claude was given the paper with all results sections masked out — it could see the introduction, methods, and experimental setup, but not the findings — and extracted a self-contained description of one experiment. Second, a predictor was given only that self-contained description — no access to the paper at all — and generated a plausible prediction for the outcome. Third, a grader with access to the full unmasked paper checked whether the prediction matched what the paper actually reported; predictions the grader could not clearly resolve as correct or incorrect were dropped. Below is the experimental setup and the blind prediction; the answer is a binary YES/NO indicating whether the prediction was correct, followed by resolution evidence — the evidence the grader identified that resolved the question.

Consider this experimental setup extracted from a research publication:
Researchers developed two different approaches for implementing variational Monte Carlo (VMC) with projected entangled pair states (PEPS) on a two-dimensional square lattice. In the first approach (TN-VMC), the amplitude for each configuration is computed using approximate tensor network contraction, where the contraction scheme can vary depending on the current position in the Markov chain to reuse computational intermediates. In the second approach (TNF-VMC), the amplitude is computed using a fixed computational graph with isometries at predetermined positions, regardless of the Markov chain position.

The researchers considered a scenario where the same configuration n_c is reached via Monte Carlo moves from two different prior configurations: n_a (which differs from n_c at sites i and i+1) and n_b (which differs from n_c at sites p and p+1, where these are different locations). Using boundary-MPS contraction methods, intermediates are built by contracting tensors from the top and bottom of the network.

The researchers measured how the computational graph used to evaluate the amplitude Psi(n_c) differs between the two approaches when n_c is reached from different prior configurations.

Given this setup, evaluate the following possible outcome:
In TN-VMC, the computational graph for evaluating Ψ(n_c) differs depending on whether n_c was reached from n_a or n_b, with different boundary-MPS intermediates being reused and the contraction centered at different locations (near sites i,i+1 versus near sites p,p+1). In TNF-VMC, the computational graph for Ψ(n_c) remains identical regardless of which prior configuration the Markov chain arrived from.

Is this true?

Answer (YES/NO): YES